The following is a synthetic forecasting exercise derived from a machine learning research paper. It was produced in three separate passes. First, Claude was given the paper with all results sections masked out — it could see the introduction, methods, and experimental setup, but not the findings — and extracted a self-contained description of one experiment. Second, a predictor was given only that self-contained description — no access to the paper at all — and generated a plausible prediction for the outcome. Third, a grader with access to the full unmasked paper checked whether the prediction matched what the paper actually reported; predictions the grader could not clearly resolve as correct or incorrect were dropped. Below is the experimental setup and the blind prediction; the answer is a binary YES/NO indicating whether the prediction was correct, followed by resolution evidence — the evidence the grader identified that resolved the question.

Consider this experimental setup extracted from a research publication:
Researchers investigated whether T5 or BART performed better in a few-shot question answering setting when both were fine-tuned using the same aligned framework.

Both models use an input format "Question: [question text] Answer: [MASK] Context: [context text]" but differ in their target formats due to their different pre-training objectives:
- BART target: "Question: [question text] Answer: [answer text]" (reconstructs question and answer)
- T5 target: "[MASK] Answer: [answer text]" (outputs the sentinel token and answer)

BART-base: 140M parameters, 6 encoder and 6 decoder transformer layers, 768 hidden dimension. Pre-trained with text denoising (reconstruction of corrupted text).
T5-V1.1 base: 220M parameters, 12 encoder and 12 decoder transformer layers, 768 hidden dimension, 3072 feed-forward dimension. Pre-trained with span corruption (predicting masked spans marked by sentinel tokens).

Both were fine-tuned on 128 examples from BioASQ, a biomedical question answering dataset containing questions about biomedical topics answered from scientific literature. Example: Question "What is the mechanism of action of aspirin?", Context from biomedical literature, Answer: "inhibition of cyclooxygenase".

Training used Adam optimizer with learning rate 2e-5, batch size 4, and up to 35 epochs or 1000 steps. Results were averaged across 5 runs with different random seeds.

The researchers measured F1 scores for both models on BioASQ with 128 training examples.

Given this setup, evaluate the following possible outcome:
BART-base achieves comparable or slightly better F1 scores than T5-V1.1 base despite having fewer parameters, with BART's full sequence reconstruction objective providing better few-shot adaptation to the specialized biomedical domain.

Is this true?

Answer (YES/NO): YES